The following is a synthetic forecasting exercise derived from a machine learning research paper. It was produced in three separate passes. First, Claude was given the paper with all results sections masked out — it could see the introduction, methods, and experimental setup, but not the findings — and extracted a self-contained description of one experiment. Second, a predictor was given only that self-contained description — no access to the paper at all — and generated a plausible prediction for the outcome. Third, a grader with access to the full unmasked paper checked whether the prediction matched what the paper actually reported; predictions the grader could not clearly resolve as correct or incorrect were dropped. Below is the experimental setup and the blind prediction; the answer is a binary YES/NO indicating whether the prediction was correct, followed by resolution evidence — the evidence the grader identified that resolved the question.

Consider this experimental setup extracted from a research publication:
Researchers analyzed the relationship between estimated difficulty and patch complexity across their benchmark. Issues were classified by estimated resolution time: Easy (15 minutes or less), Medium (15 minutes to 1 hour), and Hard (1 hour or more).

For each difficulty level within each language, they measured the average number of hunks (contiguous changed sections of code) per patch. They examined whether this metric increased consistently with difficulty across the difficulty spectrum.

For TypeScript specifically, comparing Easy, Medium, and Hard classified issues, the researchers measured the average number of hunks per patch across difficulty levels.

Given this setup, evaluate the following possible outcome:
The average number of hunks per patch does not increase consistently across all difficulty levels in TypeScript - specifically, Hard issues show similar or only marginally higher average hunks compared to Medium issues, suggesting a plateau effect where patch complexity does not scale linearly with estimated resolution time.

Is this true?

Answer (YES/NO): NO